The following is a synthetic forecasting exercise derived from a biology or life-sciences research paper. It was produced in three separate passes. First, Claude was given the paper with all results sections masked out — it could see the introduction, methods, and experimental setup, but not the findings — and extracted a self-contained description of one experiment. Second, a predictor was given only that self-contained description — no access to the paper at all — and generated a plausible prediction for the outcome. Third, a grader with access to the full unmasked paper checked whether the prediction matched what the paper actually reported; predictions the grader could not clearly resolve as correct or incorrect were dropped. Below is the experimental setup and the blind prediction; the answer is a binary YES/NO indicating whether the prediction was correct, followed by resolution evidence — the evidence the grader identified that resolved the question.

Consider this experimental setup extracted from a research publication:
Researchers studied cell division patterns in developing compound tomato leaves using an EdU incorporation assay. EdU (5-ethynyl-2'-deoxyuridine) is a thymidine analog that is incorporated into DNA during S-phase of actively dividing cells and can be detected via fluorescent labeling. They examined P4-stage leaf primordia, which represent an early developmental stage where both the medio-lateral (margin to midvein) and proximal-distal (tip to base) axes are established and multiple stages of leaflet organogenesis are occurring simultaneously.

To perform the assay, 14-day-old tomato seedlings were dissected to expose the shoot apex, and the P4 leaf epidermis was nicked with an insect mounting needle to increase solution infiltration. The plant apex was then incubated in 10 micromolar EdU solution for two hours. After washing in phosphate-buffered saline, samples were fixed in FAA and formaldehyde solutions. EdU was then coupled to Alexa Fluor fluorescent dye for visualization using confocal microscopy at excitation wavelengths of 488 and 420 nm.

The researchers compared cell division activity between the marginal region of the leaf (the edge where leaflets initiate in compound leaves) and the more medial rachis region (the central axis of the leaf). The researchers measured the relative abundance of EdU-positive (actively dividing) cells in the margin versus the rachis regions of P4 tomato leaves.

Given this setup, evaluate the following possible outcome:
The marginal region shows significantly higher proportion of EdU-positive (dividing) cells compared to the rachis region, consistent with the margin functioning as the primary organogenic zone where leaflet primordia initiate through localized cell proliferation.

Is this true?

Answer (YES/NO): YES